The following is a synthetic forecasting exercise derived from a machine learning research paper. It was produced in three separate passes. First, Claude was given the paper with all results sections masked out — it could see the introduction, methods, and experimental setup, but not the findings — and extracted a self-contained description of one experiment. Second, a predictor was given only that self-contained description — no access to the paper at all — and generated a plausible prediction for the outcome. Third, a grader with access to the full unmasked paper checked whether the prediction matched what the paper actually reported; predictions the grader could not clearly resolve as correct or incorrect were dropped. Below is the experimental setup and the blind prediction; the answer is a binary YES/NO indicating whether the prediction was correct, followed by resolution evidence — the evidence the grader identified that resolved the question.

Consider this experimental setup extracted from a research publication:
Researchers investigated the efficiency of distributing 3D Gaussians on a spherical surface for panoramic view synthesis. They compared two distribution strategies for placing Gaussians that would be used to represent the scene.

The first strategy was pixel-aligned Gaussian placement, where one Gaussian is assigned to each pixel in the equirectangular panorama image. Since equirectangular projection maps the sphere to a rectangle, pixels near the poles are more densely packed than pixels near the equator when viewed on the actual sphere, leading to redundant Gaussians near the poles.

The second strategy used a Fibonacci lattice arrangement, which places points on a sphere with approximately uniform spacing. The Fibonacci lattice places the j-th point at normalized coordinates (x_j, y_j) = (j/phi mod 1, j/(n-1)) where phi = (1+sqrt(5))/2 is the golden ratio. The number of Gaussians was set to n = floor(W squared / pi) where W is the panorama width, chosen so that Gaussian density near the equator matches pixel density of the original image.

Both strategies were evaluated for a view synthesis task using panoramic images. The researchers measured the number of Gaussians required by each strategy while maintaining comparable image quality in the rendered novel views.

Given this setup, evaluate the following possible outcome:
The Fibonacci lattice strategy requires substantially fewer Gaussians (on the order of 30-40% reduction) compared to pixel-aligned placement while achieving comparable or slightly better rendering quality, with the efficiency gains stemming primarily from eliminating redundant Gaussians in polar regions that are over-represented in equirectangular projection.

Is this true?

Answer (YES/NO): YES